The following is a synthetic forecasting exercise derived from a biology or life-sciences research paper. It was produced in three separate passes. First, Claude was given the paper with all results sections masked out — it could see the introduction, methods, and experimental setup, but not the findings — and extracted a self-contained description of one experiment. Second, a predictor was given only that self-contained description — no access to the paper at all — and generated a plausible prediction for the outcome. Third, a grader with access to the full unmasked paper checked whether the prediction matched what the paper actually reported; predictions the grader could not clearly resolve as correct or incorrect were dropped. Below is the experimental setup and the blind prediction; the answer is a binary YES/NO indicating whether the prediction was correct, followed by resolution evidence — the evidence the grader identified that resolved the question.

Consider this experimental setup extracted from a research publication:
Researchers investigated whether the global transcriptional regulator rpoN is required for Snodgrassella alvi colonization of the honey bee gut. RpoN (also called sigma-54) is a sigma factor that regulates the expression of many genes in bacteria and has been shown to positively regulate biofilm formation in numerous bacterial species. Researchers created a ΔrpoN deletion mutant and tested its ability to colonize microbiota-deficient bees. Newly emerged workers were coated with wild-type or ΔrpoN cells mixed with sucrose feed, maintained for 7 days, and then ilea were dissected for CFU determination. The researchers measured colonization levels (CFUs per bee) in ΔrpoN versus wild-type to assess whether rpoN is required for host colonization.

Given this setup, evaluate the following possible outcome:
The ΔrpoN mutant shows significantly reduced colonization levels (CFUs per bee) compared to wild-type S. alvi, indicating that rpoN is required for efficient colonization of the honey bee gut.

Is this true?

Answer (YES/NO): NO